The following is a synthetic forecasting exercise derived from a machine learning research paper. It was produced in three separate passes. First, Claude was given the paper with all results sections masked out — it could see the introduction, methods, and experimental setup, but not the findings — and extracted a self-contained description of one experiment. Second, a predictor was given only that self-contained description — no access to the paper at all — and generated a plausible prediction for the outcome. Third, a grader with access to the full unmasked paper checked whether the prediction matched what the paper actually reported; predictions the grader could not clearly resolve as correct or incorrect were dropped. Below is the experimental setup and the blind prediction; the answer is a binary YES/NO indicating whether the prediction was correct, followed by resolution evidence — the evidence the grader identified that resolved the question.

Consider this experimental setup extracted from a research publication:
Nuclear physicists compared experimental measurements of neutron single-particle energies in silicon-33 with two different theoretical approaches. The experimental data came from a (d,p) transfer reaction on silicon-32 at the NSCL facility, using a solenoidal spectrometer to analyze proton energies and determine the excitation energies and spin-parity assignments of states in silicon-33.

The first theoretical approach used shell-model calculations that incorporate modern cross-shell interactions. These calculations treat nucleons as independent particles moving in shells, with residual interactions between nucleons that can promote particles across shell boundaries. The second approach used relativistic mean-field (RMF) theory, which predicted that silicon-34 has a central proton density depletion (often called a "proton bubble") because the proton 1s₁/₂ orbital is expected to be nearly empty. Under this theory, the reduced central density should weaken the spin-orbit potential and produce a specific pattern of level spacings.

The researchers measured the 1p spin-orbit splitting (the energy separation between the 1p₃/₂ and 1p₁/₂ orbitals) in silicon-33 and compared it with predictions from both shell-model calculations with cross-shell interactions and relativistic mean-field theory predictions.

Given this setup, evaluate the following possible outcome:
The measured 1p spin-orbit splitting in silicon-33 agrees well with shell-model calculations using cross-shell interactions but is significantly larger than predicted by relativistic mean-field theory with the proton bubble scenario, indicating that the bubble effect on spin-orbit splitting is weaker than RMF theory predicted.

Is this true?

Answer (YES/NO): YES